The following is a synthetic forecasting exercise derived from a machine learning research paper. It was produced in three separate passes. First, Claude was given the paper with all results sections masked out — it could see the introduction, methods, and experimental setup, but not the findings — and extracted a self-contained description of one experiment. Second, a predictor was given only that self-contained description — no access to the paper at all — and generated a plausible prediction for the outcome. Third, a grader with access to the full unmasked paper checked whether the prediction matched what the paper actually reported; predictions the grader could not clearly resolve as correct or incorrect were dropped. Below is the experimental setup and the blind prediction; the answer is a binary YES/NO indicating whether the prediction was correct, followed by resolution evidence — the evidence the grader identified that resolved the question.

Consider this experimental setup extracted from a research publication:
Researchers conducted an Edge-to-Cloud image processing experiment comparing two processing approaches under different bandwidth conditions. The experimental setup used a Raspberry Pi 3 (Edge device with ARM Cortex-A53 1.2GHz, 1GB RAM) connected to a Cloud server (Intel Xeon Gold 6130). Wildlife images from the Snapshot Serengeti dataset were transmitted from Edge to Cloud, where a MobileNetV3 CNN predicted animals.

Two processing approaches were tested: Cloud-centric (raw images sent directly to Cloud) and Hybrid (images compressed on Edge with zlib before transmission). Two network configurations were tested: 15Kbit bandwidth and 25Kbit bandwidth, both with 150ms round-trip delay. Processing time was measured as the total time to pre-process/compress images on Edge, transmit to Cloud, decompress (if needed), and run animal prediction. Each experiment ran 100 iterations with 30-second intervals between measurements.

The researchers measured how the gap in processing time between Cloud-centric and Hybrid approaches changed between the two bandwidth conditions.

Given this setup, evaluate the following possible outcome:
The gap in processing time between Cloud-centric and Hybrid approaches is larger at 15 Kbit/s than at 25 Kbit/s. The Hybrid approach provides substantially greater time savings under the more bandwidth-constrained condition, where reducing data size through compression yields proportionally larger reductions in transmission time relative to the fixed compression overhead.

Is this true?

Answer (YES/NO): YES